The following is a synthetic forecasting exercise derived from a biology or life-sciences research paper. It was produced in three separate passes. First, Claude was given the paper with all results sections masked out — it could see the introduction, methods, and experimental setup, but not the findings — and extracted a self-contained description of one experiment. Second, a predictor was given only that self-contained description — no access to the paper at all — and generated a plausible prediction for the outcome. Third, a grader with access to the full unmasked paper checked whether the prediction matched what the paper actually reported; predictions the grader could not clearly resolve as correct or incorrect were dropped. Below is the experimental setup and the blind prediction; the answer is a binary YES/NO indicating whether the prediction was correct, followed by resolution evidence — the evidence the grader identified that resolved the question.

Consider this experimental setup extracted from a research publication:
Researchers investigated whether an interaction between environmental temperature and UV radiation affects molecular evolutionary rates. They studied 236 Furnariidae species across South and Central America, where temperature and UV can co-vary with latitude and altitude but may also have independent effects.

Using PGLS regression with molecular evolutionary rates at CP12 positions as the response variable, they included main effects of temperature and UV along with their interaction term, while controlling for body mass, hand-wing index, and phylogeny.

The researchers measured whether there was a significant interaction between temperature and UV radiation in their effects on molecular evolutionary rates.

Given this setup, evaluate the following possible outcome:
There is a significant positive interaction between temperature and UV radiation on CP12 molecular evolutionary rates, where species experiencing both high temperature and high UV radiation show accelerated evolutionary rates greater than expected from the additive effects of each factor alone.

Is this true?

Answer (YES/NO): NO